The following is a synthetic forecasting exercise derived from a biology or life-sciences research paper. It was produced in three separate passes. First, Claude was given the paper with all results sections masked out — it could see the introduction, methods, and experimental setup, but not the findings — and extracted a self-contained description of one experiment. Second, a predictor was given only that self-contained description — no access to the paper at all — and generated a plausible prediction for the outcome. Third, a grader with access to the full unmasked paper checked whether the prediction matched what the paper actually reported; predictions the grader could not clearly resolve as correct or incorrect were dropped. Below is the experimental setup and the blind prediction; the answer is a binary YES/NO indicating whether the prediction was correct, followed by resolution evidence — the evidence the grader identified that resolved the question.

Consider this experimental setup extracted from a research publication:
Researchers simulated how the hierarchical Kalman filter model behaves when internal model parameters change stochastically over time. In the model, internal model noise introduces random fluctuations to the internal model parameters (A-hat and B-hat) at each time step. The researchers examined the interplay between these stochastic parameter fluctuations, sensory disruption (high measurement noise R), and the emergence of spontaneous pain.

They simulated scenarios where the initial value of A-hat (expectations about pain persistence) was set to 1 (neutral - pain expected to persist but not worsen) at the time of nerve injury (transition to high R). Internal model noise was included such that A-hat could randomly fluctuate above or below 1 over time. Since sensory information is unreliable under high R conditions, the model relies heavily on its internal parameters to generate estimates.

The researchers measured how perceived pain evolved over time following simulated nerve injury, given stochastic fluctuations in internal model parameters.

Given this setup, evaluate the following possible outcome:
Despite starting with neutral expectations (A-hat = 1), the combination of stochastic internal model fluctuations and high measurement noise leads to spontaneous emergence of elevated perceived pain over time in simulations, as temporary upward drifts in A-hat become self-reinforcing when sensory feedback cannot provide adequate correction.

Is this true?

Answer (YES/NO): NO